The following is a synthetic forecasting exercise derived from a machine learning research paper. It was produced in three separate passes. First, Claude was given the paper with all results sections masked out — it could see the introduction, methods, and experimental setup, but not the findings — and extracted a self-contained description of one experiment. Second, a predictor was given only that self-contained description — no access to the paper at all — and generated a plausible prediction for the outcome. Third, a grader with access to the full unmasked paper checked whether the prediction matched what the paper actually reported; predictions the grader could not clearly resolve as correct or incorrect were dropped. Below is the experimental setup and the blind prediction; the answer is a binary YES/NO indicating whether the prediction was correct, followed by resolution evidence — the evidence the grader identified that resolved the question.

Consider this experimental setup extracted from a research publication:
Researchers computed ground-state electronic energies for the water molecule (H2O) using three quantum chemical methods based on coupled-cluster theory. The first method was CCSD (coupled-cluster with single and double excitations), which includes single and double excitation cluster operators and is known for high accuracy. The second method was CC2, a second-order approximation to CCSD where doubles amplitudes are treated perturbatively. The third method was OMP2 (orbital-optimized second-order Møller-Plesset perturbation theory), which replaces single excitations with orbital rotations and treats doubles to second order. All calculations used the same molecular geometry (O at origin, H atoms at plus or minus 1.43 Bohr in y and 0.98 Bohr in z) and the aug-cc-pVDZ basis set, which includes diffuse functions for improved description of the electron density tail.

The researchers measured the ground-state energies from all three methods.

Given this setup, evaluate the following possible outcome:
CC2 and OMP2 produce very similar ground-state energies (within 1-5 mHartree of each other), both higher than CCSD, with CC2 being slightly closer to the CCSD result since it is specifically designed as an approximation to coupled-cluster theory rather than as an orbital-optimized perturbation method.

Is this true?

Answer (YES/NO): NO